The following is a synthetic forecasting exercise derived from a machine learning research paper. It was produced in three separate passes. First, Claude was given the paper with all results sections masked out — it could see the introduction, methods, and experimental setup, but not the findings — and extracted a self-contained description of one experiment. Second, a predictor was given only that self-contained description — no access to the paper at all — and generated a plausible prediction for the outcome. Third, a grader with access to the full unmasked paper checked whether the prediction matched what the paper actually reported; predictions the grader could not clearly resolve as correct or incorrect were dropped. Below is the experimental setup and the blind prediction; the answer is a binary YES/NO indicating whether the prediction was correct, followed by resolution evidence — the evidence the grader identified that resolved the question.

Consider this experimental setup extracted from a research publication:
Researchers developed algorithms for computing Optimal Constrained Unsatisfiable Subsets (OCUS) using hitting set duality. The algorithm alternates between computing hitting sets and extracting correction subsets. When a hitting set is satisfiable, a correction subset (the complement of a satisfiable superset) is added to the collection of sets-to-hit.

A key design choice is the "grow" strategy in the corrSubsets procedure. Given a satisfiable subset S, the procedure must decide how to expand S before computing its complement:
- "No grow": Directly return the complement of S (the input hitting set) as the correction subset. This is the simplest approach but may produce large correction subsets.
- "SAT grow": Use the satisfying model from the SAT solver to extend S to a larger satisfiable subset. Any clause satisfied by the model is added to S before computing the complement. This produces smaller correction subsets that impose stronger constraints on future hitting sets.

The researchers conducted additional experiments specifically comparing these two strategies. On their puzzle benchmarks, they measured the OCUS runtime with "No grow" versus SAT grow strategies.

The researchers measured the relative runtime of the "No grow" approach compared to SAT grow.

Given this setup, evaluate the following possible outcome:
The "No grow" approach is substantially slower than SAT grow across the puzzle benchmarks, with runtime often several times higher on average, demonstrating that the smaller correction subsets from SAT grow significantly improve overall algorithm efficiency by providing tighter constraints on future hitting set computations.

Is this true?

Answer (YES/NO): YES